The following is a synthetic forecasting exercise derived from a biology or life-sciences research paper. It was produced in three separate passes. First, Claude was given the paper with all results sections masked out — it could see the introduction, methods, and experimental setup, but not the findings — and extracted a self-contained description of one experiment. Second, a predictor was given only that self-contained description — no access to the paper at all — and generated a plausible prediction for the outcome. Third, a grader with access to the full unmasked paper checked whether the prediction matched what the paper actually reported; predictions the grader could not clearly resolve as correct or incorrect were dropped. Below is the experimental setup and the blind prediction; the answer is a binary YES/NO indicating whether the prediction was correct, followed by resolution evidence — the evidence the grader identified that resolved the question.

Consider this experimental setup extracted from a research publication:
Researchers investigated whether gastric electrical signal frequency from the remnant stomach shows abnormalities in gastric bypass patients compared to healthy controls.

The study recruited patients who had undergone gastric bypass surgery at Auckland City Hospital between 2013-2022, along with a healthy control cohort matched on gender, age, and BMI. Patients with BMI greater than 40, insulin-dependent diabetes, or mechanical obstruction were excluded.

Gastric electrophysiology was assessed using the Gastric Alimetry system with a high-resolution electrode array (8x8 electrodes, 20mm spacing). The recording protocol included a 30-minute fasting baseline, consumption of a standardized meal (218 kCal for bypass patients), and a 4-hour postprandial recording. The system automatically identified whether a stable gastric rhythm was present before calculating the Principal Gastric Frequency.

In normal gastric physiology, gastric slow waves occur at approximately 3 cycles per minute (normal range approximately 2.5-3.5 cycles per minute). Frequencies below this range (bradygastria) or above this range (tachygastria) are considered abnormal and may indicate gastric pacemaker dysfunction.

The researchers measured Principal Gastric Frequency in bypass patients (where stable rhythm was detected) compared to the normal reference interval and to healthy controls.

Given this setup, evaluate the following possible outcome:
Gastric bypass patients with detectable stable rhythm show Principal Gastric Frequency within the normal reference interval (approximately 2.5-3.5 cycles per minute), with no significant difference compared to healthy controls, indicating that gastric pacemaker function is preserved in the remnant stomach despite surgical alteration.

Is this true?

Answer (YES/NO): NO